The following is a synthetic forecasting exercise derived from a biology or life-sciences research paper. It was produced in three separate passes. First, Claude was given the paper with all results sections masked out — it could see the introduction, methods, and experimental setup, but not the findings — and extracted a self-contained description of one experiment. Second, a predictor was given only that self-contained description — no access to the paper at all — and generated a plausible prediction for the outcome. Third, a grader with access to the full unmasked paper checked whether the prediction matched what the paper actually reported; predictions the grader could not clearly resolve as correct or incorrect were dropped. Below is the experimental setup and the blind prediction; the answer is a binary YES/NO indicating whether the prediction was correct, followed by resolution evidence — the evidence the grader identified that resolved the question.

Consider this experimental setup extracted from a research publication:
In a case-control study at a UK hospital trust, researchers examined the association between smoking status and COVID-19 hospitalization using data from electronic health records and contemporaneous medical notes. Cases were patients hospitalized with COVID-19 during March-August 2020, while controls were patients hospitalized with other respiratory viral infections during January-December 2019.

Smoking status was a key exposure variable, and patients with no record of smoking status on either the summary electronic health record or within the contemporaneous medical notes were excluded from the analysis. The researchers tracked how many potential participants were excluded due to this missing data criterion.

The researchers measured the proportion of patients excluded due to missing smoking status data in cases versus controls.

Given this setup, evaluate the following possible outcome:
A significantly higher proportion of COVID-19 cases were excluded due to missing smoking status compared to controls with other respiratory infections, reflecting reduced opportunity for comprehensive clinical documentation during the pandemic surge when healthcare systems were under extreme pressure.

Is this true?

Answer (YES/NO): NO